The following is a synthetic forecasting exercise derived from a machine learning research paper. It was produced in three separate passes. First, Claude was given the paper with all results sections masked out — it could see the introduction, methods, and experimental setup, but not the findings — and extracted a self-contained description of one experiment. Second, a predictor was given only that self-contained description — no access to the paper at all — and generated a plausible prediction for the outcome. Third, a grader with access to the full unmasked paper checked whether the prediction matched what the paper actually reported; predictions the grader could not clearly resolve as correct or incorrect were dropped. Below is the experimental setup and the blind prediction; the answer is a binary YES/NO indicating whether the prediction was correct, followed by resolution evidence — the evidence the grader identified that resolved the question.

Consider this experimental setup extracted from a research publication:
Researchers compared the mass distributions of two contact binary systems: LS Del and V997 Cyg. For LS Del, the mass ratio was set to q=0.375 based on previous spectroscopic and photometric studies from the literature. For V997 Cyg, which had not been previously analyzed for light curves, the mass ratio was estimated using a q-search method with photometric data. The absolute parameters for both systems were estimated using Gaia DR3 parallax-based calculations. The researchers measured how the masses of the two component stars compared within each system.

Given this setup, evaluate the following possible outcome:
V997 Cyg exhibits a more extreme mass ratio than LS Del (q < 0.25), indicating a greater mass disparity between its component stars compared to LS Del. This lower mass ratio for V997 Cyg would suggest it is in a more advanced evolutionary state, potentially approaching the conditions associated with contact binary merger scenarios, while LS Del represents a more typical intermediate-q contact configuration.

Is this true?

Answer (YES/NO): NO